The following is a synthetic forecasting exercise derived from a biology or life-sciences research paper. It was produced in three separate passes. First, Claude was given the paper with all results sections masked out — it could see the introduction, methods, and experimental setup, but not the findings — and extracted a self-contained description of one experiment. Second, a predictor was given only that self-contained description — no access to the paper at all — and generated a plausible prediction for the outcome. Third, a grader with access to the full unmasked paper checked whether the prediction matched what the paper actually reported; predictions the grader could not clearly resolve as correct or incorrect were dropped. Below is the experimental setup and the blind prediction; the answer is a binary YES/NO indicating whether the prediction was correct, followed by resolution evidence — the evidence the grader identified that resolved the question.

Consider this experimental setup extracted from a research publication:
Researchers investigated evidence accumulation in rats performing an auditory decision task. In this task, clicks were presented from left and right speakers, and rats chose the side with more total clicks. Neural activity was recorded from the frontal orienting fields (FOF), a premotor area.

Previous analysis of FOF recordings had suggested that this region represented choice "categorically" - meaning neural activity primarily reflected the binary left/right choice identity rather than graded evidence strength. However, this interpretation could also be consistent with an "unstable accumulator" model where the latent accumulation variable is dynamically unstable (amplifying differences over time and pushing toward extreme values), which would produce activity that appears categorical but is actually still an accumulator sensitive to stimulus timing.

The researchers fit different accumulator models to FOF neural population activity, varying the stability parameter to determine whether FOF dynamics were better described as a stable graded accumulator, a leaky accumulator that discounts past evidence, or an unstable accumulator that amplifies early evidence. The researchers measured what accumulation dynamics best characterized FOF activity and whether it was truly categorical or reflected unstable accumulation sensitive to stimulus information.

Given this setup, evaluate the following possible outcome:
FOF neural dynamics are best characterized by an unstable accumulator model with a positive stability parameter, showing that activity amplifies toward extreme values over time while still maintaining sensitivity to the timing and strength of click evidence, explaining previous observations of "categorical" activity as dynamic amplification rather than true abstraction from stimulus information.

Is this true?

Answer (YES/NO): YES